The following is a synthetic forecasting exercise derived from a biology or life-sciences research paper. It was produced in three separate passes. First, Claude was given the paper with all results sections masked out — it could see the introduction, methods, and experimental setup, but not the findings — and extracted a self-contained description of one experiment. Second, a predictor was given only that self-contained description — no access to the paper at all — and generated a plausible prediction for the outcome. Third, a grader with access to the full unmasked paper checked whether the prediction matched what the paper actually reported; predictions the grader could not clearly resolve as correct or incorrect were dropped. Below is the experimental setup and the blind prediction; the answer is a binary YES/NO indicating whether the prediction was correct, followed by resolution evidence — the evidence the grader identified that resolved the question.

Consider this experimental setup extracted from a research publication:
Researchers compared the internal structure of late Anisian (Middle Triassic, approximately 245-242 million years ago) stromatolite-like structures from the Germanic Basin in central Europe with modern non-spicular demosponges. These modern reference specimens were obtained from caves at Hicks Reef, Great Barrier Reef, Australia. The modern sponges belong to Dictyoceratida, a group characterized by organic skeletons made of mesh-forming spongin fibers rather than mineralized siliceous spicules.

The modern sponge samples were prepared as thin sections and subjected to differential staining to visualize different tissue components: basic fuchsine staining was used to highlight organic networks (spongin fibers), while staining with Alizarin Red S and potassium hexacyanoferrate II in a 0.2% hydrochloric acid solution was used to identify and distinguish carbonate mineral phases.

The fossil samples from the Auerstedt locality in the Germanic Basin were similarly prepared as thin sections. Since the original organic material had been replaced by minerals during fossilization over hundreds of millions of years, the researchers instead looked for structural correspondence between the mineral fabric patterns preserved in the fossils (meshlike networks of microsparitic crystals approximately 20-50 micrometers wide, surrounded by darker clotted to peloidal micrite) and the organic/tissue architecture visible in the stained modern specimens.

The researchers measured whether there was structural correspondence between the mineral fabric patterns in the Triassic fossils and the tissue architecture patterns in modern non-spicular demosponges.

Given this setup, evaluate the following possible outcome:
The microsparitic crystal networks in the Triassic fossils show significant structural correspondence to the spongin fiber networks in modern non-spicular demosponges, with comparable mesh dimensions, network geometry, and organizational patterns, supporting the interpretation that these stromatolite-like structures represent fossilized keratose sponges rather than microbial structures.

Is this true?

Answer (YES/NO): NO